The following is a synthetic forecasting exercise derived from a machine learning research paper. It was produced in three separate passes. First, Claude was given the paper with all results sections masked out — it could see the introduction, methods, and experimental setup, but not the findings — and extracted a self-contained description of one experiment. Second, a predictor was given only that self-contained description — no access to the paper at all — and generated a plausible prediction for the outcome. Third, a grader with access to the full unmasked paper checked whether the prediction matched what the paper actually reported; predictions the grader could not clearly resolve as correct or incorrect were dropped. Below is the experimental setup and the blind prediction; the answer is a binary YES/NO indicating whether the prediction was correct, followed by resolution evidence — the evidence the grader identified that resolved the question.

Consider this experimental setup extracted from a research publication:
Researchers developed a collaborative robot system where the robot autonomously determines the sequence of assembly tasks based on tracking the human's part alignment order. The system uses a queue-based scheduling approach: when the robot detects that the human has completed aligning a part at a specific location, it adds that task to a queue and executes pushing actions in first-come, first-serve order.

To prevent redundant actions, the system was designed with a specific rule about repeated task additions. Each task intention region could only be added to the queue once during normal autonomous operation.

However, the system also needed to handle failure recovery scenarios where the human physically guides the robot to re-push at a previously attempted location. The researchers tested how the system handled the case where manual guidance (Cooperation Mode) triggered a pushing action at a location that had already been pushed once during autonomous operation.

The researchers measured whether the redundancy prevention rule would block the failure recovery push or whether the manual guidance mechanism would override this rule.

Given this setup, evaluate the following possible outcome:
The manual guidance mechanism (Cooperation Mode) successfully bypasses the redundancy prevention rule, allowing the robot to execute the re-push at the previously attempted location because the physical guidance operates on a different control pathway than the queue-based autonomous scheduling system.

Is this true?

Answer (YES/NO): YES